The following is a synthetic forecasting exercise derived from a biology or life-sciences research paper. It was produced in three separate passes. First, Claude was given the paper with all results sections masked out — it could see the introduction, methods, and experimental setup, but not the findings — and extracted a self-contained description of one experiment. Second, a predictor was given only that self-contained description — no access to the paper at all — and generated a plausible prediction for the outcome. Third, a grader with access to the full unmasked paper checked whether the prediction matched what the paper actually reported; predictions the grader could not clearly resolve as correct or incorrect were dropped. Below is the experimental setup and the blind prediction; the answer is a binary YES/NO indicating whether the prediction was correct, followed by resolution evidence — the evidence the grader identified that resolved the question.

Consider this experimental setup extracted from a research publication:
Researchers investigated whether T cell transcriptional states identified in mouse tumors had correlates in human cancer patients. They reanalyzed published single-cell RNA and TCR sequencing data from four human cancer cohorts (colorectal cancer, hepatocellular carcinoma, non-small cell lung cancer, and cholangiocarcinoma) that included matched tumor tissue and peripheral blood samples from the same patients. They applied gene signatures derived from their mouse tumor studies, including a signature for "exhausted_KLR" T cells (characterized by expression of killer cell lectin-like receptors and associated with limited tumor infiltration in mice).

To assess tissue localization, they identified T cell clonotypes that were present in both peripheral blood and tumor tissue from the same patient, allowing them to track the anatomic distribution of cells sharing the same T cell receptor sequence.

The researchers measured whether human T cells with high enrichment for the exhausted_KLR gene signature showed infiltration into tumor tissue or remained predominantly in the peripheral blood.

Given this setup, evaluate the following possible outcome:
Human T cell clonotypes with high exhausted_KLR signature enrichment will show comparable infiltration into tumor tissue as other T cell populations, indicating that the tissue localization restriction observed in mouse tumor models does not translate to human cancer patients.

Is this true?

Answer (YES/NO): NO